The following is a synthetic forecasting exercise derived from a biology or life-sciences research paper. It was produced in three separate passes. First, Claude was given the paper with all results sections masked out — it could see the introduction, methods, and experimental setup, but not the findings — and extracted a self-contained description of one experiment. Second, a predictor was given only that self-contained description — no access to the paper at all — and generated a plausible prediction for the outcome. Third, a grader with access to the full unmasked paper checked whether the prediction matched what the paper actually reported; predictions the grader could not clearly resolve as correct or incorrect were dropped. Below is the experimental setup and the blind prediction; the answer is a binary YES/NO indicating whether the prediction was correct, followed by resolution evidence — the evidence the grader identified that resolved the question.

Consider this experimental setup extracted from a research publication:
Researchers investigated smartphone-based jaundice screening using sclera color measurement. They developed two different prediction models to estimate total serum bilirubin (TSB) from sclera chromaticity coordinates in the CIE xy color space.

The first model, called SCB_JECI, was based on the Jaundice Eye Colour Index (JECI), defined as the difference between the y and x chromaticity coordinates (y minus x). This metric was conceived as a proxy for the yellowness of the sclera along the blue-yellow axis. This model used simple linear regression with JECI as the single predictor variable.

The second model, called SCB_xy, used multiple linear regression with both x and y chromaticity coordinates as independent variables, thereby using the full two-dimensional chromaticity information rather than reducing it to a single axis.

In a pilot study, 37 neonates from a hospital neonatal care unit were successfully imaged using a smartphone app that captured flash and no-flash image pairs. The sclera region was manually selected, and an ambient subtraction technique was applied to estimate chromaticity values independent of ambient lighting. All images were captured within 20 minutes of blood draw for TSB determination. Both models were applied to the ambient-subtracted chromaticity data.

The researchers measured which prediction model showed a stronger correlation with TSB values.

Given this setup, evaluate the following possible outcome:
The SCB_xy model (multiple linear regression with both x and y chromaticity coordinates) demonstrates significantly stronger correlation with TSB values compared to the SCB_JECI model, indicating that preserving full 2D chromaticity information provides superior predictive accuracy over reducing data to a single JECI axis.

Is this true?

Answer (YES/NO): NO